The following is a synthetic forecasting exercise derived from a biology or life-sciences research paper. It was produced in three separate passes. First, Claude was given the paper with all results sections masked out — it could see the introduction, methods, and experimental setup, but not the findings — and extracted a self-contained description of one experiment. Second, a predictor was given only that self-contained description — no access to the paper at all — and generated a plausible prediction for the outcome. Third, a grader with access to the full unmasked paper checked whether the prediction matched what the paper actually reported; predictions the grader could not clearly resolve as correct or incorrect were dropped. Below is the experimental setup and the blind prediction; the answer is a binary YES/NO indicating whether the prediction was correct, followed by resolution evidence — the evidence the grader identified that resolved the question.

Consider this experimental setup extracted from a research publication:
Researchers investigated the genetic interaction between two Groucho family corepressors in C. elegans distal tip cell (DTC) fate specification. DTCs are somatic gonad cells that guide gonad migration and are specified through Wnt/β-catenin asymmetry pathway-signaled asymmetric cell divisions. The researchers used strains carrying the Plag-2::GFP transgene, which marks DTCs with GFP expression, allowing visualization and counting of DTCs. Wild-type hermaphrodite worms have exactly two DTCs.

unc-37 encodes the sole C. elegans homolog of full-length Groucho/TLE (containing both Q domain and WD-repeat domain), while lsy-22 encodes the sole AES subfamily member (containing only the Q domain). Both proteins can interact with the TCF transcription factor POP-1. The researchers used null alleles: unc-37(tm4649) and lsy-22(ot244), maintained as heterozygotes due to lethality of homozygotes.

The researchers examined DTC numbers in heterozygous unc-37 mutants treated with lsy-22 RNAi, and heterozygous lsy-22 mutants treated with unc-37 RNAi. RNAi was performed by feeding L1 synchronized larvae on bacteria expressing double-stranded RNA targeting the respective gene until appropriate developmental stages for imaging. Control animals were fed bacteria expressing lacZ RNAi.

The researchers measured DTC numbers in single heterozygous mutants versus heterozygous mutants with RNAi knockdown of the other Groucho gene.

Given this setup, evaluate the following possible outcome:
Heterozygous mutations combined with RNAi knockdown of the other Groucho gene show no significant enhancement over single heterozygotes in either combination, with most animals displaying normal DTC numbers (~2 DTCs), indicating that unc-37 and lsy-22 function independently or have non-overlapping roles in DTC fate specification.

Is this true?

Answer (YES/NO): NO